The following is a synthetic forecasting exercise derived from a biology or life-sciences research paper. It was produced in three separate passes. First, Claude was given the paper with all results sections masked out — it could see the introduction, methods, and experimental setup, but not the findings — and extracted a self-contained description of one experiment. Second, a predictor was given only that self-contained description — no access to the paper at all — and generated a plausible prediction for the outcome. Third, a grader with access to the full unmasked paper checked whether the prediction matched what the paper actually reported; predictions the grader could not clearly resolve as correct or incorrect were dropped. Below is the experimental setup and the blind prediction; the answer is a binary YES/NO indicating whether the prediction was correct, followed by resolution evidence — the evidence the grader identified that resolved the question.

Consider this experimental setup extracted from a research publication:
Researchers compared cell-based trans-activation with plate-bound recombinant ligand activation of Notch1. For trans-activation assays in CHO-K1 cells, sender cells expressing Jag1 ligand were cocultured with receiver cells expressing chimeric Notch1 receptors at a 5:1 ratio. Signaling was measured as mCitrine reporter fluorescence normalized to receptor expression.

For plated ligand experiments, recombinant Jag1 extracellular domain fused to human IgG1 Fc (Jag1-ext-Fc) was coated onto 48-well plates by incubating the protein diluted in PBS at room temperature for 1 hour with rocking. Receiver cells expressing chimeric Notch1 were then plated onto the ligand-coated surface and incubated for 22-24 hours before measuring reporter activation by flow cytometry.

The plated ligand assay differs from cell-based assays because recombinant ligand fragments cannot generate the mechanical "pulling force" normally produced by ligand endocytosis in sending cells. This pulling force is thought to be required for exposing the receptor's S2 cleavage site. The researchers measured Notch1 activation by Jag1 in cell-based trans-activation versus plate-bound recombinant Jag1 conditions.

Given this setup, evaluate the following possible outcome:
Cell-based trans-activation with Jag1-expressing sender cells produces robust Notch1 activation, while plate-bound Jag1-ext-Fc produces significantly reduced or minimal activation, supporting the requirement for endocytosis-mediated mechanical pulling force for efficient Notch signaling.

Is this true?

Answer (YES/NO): NO